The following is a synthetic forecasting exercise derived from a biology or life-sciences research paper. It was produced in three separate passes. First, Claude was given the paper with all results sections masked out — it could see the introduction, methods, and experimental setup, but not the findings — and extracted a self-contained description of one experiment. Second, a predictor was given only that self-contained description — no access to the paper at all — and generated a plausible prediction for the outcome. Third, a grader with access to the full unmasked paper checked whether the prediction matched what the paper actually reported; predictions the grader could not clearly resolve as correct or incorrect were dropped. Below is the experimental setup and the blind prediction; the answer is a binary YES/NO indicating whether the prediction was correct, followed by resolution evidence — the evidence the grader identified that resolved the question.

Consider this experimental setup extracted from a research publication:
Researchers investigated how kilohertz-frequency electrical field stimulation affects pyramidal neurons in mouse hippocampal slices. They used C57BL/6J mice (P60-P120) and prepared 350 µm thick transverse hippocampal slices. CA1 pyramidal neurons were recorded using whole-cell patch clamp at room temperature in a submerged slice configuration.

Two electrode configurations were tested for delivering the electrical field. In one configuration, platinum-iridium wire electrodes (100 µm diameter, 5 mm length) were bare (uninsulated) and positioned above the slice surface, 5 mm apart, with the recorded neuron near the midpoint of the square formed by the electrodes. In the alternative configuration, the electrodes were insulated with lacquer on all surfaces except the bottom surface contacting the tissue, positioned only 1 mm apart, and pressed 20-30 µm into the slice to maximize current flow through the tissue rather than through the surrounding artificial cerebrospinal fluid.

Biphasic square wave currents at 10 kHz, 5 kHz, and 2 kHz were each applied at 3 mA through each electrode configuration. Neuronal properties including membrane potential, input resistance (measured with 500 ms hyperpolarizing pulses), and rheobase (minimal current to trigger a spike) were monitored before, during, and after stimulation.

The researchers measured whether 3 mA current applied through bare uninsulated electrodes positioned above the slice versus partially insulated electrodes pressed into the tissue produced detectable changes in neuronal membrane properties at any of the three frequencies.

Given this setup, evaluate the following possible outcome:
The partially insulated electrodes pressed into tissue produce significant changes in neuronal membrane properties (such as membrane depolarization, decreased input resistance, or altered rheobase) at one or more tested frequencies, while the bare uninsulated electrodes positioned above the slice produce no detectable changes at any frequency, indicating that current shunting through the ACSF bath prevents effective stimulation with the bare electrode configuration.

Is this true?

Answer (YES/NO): YES